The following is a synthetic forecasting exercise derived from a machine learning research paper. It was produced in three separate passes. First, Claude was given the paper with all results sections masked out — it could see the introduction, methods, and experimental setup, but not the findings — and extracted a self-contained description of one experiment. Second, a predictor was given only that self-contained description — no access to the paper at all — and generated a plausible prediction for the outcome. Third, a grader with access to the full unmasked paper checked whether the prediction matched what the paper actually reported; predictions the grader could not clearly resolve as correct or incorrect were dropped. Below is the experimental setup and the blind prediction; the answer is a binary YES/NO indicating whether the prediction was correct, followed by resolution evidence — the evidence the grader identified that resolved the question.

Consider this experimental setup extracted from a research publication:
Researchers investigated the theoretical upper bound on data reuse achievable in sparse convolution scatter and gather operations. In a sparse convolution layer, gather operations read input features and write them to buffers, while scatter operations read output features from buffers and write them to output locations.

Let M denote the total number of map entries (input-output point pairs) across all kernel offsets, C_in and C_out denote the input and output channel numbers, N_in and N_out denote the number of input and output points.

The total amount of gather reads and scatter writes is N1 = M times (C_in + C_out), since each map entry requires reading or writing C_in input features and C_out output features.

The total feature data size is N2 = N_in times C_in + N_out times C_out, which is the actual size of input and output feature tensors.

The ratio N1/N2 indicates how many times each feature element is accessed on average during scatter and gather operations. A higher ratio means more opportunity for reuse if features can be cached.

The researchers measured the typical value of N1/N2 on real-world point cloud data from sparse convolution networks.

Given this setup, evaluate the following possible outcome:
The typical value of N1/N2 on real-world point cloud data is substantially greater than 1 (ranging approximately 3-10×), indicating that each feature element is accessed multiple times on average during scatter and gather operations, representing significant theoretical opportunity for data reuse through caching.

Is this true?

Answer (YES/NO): YES